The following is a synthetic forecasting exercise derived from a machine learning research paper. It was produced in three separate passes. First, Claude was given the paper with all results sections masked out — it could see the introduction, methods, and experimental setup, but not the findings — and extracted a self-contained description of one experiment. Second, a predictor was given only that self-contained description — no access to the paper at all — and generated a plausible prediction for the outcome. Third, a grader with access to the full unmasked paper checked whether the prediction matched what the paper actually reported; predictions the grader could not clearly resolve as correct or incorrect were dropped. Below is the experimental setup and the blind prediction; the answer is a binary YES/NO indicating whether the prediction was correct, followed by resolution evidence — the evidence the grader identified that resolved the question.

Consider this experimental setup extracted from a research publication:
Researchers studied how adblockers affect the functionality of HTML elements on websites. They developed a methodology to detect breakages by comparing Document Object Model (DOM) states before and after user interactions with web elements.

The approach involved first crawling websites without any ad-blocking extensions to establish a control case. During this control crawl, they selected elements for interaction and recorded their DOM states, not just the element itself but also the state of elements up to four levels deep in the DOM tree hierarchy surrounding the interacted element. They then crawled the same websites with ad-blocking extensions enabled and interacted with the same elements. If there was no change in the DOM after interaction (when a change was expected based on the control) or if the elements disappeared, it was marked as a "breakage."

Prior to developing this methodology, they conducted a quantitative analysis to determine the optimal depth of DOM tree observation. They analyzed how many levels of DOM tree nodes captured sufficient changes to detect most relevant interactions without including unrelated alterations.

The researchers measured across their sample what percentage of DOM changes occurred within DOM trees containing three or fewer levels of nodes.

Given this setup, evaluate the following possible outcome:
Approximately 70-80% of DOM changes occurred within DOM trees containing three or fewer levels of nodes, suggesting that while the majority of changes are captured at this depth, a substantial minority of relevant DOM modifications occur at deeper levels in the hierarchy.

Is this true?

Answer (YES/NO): NO